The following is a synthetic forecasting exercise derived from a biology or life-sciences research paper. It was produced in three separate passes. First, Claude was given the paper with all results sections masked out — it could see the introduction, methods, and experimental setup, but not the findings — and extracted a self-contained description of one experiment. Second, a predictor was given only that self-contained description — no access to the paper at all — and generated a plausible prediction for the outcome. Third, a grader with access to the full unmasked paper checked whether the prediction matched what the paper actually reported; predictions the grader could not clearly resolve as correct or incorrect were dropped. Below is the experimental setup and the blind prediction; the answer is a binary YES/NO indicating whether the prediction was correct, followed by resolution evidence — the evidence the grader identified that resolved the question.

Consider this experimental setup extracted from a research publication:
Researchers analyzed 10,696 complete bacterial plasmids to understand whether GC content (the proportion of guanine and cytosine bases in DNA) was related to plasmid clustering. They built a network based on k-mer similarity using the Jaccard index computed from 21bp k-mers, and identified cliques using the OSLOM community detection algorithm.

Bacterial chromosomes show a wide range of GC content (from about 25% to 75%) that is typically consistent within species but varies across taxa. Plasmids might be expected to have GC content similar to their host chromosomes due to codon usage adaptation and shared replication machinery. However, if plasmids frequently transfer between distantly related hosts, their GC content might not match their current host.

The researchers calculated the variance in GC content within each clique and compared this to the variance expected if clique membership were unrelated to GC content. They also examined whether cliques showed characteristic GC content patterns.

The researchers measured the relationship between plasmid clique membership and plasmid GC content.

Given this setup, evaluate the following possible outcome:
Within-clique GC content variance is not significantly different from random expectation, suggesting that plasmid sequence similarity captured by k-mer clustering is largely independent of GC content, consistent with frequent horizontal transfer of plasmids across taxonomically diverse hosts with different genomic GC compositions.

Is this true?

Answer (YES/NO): NO